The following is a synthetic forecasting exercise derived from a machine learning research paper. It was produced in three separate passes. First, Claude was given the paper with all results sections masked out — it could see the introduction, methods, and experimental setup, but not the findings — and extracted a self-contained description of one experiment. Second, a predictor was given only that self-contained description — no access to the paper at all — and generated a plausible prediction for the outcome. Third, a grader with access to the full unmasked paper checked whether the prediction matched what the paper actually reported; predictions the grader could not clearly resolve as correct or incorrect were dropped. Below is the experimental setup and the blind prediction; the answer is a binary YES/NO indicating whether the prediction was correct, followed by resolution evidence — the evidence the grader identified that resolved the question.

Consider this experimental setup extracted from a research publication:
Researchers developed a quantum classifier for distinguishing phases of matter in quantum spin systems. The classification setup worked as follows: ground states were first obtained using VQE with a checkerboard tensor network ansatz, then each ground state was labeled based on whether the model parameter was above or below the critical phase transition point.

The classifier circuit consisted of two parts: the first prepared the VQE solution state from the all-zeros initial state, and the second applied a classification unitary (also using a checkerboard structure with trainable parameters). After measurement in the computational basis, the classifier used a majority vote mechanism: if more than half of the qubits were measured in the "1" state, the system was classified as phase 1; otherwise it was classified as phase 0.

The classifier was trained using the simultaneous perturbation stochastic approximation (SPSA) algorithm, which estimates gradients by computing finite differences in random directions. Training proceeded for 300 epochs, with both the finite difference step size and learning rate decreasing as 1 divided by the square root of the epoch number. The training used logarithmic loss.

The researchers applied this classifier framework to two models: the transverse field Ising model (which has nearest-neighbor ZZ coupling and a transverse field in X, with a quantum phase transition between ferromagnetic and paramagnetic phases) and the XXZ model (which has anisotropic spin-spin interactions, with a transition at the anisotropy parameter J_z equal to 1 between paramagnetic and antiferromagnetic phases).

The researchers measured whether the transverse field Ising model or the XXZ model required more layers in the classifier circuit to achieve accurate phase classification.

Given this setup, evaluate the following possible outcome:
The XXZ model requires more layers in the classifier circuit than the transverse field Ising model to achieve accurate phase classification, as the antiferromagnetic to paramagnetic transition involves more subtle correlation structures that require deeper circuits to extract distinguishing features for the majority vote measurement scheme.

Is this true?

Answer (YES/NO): YES